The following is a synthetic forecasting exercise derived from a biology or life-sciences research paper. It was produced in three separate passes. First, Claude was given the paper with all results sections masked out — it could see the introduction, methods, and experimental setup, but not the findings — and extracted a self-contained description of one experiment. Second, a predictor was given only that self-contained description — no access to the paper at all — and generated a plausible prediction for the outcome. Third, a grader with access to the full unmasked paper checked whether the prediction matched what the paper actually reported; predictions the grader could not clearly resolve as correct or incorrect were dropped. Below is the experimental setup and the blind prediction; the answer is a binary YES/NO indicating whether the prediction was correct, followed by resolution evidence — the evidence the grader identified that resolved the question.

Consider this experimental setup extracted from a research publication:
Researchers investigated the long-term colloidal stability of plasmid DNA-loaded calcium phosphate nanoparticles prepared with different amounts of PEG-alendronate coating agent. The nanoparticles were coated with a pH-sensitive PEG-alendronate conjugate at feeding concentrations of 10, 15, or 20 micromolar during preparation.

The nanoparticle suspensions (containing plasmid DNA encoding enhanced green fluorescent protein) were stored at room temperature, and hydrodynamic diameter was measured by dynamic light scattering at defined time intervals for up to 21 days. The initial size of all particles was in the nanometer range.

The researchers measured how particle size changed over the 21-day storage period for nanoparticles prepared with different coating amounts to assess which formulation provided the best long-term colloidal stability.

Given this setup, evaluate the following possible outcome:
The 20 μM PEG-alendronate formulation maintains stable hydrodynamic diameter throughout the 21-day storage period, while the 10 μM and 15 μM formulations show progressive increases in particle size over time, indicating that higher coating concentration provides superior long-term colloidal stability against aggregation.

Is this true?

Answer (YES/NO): NO